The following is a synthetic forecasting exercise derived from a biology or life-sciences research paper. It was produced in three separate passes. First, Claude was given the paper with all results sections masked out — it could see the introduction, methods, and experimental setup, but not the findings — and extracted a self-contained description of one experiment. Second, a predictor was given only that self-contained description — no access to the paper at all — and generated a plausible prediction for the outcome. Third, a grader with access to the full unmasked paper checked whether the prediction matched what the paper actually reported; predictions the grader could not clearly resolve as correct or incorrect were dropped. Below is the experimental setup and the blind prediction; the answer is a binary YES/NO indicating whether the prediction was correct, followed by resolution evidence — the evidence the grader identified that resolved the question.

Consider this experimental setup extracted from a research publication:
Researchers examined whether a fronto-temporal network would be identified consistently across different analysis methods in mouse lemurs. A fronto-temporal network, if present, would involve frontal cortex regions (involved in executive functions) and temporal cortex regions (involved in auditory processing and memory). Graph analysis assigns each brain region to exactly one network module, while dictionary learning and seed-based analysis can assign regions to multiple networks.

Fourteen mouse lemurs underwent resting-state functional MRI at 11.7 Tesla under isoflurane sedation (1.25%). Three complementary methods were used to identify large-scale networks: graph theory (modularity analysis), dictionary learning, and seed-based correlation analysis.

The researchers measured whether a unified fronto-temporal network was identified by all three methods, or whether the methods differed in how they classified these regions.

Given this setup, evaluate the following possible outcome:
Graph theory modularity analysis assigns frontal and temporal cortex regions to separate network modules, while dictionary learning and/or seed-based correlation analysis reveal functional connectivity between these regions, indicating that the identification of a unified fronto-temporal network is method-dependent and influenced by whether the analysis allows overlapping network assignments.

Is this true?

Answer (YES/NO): YES